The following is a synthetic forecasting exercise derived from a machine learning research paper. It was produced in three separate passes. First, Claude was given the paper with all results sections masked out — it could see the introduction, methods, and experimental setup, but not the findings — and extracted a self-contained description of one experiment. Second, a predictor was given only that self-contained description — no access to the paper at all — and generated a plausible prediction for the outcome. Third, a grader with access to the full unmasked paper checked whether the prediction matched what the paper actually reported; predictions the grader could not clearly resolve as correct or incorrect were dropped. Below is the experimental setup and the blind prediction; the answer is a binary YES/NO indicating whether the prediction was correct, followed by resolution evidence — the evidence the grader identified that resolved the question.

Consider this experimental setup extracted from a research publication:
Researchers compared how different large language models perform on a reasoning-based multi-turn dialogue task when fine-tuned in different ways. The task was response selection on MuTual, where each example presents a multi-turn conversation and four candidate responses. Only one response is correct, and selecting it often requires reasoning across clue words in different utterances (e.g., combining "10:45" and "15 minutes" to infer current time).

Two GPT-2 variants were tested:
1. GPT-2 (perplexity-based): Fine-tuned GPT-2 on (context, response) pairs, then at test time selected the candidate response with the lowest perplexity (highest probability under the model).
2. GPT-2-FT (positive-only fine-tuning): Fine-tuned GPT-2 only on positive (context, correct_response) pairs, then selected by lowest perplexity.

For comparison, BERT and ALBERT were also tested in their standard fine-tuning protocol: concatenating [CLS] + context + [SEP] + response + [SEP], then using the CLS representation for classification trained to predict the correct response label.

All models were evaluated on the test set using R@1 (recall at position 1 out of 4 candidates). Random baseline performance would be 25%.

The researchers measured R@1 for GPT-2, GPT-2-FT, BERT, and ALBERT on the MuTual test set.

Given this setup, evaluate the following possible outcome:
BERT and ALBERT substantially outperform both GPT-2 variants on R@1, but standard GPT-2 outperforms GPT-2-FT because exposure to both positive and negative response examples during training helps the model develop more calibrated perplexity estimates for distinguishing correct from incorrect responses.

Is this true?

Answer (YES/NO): NO